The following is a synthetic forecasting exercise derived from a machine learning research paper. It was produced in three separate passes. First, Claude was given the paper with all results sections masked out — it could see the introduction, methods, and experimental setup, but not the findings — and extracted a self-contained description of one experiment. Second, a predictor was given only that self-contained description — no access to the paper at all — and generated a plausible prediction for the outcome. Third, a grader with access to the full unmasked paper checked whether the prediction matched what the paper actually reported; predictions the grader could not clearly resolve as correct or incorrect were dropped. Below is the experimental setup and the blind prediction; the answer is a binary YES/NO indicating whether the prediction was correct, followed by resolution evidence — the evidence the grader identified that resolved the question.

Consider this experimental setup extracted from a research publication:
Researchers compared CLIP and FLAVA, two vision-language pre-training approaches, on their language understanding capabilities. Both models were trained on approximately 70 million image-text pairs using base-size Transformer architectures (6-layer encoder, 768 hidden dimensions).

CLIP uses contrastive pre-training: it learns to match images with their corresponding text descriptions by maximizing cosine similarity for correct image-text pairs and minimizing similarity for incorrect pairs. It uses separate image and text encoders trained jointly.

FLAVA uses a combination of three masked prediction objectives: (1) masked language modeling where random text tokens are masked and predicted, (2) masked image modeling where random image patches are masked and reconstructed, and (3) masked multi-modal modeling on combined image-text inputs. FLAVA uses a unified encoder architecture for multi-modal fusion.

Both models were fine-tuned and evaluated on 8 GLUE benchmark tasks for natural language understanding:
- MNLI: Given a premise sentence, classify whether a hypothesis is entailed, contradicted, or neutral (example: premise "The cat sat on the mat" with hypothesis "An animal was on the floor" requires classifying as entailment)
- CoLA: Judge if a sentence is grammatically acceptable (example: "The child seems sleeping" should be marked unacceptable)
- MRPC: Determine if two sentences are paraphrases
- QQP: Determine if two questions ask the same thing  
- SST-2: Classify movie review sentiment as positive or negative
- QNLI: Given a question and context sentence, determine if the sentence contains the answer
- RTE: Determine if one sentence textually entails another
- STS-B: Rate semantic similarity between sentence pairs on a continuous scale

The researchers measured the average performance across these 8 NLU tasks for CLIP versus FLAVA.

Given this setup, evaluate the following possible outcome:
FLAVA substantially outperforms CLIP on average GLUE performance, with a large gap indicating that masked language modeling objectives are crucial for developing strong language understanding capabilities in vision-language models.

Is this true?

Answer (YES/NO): YES